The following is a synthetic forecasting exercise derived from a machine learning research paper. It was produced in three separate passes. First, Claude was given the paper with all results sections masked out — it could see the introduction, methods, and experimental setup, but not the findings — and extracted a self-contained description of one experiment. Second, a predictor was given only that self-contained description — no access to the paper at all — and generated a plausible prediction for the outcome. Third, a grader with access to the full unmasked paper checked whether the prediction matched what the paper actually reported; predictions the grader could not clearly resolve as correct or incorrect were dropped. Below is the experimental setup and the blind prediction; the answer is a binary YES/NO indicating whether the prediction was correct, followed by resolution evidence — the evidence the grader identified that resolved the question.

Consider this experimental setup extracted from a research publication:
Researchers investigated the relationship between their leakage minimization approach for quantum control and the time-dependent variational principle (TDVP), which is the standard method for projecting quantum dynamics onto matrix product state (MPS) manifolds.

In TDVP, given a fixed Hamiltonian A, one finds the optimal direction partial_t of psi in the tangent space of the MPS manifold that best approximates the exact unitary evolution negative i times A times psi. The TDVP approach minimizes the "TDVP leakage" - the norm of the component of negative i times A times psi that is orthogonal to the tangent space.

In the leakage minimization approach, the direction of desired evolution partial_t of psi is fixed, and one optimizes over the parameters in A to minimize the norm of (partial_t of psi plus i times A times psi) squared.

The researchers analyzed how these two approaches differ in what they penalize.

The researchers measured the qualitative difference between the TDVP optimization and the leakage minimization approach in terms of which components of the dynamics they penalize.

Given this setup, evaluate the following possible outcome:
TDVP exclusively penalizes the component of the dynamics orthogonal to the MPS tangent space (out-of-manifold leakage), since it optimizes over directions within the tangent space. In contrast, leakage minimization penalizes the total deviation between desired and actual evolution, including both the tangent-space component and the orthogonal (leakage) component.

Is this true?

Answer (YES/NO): YES